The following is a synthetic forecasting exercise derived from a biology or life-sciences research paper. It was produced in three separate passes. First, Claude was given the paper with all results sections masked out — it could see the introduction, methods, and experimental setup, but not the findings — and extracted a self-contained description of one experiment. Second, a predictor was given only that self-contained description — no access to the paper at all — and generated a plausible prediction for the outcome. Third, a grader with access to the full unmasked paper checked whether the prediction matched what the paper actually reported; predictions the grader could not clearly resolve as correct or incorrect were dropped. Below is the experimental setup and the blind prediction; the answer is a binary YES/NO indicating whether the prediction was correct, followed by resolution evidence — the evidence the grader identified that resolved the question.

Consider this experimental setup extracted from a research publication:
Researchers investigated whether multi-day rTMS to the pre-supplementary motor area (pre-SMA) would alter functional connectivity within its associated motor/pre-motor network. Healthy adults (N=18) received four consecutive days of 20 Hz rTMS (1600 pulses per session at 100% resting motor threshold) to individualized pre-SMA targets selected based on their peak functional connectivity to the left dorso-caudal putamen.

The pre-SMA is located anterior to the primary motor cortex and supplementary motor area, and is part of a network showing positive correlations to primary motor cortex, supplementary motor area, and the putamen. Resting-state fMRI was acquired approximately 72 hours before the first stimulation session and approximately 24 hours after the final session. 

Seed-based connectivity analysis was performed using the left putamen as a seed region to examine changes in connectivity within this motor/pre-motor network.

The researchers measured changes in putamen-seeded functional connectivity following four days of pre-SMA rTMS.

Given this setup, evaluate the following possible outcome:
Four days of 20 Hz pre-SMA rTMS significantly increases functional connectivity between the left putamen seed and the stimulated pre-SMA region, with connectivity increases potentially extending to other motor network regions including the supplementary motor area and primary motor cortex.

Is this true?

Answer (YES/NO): NO